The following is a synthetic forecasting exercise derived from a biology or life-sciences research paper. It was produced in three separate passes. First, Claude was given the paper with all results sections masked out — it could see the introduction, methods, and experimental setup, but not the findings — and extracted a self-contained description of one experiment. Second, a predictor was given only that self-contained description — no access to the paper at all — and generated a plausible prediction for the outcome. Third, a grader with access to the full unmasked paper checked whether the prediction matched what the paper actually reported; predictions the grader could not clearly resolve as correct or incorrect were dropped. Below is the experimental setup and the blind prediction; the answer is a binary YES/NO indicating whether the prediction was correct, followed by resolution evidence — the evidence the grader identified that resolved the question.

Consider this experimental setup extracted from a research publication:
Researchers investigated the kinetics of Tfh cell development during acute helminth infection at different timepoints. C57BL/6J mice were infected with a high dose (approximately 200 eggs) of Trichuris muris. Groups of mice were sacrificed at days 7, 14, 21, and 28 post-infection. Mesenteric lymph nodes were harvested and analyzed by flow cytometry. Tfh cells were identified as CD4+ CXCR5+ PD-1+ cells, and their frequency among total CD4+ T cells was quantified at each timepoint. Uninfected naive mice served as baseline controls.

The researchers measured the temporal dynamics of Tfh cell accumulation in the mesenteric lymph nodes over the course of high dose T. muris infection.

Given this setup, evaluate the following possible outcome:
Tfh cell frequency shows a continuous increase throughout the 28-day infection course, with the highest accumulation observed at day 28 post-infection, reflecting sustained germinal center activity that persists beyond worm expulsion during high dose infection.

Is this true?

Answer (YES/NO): NO